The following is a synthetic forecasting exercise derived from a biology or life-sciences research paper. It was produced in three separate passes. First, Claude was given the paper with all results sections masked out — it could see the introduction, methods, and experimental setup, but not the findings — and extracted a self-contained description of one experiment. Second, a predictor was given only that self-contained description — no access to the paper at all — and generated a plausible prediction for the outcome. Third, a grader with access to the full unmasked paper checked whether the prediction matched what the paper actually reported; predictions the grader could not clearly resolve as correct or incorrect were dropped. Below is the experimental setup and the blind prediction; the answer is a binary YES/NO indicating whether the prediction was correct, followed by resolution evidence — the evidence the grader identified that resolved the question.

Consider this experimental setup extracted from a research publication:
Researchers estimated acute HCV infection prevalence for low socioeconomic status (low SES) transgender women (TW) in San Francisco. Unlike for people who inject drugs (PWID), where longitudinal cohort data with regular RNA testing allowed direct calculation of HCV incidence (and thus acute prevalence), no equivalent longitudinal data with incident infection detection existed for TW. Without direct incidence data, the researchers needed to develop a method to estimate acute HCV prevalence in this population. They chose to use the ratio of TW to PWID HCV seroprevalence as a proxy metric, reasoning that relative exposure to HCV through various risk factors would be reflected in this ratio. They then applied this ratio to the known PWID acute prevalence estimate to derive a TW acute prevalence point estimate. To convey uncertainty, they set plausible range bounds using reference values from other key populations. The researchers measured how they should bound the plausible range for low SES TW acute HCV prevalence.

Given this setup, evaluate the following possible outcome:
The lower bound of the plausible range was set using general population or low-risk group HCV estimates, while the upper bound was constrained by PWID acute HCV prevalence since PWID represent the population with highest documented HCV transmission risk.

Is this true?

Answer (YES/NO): NO